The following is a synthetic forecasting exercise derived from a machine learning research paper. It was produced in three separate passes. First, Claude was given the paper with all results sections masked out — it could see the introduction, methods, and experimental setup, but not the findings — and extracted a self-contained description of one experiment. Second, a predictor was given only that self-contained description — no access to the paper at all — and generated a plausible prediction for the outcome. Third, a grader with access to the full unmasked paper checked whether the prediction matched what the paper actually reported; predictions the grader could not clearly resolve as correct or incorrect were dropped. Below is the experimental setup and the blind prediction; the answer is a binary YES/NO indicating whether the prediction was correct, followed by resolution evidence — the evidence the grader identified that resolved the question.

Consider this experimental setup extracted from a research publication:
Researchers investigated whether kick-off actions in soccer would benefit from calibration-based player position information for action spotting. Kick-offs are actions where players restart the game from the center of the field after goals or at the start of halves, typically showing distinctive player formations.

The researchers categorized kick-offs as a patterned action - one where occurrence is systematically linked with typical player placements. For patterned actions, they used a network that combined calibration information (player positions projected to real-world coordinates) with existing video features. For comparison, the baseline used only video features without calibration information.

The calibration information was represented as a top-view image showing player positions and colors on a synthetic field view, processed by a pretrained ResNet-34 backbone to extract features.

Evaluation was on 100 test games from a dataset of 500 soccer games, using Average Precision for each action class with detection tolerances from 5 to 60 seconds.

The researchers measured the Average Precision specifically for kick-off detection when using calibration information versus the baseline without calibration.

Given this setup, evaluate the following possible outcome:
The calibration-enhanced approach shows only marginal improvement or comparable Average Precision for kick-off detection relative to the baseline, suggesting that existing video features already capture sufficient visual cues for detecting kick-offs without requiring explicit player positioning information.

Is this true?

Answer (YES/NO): NO